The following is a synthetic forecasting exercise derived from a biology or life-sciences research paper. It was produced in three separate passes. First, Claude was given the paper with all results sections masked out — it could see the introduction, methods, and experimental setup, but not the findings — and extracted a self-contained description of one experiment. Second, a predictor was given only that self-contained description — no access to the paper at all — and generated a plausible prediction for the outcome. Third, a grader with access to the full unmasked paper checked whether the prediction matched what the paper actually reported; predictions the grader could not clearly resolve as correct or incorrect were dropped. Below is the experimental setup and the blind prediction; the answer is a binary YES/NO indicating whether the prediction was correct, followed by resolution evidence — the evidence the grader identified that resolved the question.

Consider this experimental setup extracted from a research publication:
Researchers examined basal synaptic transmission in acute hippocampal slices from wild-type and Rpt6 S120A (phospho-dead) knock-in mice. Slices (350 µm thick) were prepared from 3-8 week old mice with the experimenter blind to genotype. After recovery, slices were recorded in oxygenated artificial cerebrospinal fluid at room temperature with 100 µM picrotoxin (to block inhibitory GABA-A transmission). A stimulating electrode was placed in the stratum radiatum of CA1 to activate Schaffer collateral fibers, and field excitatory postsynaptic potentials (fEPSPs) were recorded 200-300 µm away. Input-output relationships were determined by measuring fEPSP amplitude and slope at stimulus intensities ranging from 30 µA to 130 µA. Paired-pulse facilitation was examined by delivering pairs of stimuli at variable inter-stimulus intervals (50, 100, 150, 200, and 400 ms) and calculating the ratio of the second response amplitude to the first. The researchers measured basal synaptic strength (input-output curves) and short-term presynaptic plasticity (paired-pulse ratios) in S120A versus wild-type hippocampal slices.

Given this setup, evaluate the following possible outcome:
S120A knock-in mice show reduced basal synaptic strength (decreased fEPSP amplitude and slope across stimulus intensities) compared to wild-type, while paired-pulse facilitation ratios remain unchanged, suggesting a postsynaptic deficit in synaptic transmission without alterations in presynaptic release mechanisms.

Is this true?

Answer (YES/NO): NO